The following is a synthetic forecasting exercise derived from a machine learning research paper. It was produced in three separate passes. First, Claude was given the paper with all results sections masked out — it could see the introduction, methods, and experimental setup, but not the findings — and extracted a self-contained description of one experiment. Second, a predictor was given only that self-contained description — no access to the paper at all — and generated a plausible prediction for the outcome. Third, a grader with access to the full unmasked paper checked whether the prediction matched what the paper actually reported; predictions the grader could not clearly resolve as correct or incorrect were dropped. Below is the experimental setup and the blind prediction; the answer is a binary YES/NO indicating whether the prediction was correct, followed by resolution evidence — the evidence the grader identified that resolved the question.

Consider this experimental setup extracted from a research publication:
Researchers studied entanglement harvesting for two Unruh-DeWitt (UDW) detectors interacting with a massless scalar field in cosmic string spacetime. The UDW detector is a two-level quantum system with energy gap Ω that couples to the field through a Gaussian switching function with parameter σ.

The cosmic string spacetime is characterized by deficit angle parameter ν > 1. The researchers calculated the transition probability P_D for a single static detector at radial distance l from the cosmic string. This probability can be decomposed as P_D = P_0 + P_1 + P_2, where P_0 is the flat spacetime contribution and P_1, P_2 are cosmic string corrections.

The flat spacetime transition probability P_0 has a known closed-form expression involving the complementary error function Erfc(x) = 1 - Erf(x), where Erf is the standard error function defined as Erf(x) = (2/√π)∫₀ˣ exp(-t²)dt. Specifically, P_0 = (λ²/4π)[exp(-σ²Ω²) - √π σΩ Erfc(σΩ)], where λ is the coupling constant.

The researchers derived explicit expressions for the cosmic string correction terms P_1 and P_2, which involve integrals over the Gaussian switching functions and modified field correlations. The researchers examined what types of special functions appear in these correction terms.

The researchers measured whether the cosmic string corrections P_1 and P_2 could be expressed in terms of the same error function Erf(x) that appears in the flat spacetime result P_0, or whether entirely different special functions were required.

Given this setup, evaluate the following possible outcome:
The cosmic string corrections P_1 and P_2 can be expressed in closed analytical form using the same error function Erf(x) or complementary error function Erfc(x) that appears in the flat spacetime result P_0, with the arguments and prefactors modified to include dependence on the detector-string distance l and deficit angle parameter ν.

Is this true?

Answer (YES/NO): NO